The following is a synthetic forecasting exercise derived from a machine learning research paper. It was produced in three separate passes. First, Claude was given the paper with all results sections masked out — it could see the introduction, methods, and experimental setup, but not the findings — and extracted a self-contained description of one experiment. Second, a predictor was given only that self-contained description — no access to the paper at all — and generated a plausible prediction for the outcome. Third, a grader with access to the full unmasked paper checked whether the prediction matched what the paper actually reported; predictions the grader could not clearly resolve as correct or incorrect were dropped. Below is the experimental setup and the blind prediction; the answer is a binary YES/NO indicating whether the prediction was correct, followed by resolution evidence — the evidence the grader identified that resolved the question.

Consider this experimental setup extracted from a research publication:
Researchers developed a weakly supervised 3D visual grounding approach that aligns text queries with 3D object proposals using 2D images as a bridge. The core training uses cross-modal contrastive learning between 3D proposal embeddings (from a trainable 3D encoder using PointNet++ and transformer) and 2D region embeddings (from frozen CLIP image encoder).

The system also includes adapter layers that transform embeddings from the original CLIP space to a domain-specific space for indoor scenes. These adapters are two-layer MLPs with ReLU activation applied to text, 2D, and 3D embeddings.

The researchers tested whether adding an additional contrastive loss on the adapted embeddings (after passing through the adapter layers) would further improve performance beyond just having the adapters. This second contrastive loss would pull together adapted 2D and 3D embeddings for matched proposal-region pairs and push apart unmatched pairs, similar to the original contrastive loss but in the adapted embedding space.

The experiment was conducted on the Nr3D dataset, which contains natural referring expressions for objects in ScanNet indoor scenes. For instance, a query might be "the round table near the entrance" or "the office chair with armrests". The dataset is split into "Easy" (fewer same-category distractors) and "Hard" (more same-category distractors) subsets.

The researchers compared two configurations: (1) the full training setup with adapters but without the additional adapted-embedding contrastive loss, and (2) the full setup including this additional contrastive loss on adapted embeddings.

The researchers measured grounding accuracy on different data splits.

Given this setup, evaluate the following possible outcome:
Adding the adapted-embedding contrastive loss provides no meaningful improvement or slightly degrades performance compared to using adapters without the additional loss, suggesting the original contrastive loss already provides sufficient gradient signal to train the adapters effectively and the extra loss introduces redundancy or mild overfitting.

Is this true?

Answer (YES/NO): NO